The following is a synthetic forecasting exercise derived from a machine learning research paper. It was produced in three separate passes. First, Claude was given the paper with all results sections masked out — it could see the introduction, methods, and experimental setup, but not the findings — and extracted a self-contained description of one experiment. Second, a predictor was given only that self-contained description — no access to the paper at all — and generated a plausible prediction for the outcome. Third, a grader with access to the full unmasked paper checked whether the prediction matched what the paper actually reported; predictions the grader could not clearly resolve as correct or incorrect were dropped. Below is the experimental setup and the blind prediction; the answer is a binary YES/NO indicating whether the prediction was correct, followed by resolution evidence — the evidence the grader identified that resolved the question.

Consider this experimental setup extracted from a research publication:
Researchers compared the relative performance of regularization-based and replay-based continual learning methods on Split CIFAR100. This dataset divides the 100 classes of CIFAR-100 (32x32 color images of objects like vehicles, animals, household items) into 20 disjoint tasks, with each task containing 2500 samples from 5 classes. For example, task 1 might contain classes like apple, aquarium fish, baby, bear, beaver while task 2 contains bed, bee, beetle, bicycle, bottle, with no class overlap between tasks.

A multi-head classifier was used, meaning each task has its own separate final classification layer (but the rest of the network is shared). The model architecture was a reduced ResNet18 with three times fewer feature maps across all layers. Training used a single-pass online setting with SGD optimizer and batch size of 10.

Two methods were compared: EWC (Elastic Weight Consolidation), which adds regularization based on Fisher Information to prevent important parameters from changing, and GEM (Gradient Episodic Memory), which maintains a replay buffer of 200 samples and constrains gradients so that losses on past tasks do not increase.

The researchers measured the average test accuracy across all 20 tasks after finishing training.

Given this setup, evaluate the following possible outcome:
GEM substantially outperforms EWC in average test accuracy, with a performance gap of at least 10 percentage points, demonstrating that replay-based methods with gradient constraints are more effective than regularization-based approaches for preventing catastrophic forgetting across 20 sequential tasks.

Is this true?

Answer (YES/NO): NO